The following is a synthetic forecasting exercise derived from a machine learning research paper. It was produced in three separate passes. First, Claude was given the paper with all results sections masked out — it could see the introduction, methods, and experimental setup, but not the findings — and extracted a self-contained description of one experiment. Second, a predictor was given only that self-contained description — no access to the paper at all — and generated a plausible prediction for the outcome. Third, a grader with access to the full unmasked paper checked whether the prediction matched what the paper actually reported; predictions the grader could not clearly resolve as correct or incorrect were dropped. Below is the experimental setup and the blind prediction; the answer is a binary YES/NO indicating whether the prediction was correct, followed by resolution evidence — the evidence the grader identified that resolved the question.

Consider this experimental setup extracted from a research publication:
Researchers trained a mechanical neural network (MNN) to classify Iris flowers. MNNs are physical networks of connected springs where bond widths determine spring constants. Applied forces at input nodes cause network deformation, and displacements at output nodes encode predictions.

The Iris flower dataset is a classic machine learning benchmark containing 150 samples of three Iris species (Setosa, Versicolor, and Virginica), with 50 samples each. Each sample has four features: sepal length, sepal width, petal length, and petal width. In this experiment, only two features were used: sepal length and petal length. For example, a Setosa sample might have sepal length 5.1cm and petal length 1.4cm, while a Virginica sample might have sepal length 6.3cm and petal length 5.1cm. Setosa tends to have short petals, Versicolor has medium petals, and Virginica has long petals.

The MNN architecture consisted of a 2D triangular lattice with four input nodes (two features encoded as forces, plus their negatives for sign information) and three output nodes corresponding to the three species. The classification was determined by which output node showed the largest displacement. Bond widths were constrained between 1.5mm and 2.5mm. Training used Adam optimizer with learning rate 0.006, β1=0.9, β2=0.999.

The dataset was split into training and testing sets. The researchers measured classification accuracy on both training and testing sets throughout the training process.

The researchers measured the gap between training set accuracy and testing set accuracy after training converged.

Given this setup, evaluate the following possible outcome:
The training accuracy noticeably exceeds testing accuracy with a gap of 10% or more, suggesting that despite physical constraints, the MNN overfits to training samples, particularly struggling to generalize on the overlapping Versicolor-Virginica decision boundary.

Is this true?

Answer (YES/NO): NO